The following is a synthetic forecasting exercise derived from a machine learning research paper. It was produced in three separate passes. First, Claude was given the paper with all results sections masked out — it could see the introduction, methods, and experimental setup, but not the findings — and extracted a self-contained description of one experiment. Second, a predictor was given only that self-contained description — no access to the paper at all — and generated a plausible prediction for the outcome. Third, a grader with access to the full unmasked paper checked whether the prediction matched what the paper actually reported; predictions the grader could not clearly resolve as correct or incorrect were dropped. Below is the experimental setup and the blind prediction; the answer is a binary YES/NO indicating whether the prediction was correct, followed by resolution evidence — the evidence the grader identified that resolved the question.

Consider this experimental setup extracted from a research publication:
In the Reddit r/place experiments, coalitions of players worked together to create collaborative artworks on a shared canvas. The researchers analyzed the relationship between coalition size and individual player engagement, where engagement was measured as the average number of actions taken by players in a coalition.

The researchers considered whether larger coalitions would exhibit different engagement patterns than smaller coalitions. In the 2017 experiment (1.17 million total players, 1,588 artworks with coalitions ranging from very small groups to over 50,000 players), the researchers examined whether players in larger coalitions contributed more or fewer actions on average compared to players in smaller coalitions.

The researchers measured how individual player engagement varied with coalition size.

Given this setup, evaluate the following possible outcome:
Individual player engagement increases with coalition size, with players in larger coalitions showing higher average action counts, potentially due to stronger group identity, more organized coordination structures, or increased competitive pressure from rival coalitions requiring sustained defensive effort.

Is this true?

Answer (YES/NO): NO